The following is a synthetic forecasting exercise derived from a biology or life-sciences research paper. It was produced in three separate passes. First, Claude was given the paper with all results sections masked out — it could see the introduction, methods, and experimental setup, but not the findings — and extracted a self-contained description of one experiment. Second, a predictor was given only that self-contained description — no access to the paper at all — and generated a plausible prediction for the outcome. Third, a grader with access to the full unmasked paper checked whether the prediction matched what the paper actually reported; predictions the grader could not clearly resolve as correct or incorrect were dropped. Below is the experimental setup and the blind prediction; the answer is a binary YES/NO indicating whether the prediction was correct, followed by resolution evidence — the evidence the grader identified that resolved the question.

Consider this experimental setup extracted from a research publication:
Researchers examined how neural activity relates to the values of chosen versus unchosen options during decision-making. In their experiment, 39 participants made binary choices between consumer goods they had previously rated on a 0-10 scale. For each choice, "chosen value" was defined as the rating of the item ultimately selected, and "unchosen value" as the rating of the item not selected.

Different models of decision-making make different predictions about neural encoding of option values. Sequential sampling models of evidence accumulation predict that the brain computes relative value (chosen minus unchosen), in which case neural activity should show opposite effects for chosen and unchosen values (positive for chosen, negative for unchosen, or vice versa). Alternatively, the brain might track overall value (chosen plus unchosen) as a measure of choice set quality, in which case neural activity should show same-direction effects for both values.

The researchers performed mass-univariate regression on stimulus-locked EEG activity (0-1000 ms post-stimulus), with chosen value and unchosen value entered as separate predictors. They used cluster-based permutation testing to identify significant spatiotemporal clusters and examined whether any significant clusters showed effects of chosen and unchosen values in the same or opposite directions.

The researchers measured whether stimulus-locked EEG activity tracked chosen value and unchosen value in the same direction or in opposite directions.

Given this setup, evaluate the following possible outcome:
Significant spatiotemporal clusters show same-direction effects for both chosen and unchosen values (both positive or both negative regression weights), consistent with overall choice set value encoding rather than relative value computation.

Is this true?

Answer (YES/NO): YES